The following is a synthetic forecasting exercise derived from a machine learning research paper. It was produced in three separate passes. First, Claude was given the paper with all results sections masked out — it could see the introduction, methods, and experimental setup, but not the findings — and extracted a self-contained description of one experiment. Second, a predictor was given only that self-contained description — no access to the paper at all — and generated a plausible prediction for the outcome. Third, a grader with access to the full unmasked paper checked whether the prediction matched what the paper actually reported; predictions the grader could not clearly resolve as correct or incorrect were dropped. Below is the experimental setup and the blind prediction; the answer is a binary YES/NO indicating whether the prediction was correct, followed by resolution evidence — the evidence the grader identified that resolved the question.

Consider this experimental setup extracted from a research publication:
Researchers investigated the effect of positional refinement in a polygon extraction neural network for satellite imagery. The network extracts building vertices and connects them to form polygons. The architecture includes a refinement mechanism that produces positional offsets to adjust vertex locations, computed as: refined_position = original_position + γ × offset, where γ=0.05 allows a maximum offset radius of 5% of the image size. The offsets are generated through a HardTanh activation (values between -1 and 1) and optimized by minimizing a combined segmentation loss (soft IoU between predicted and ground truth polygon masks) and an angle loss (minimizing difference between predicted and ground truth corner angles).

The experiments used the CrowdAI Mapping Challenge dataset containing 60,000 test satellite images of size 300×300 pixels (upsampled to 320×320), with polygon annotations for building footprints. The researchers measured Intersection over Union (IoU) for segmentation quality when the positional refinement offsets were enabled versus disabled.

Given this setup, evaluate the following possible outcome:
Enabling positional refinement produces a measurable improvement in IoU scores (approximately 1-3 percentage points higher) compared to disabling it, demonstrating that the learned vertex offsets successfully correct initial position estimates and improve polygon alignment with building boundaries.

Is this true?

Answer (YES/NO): YES